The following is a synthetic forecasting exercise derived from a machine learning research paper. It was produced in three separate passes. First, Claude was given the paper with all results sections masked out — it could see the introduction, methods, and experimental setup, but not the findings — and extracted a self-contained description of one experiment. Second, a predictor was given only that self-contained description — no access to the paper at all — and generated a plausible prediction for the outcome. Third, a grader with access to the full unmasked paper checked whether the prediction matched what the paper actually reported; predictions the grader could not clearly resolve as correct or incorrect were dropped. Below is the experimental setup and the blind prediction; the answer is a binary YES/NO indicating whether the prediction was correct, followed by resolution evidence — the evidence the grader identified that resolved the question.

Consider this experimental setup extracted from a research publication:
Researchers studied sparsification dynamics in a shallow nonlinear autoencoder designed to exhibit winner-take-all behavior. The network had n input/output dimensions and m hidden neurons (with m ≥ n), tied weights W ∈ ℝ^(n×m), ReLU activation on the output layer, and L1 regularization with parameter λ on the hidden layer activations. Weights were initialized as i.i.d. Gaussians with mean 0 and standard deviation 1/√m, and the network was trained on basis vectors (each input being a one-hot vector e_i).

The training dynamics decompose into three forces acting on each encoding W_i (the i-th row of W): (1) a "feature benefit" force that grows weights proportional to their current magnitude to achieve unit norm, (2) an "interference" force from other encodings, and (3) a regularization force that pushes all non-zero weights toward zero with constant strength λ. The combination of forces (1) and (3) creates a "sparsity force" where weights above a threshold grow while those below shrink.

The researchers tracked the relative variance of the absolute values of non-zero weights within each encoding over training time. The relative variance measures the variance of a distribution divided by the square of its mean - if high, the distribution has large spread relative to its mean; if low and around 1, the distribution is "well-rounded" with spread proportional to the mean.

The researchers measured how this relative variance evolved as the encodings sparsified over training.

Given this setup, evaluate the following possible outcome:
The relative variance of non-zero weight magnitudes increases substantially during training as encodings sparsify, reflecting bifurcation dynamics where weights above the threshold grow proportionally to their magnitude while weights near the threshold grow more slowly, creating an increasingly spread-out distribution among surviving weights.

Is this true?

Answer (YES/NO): NO